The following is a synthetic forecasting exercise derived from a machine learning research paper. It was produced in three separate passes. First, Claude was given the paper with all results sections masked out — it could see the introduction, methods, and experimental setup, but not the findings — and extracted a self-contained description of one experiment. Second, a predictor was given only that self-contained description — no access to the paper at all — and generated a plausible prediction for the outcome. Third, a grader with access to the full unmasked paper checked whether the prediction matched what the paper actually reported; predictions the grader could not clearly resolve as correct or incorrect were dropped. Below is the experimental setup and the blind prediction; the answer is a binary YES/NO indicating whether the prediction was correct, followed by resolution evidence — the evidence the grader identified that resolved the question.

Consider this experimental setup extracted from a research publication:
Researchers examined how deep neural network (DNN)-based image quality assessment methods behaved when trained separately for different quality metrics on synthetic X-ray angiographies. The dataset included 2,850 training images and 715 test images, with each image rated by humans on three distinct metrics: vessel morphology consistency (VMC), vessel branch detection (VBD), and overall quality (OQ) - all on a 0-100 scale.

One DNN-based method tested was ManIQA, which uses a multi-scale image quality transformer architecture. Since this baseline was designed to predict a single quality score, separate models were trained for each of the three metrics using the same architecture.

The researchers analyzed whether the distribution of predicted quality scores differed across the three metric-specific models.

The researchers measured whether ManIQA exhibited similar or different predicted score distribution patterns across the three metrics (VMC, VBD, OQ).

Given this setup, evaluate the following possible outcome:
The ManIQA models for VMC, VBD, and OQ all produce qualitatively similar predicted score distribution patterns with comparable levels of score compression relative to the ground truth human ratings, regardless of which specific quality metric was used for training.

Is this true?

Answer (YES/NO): YES